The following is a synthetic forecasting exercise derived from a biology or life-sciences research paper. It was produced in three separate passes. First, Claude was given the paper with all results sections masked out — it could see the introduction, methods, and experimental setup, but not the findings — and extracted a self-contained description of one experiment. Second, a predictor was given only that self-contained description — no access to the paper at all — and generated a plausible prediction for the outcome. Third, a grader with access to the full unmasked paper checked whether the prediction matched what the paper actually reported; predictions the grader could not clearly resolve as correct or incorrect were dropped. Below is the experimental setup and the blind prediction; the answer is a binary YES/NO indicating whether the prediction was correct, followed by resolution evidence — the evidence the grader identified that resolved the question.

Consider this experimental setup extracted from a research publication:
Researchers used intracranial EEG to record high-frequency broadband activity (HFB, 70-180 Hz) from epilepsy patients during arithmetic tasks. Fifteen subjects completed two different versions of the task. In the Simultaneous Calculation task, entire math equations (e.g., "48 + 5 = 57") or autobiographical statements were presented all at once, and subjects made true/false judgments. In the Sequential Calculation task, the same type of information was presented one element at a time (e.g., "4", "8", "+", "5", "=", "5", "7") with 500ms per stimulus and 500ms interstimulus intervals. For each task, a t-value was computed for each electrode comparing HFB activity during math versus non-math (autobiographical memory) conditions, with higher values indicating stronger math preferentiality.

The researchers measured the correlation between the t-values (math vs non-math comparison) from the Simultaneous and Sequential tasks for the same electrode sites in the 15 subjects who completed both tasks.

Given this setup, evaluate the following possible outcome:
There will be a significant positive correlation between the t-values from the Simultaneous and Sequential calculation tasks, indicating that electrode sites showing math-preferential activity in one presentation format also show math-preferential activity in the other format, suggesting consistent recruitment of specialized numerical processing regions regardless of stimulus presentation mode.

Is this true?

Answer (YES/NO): YES